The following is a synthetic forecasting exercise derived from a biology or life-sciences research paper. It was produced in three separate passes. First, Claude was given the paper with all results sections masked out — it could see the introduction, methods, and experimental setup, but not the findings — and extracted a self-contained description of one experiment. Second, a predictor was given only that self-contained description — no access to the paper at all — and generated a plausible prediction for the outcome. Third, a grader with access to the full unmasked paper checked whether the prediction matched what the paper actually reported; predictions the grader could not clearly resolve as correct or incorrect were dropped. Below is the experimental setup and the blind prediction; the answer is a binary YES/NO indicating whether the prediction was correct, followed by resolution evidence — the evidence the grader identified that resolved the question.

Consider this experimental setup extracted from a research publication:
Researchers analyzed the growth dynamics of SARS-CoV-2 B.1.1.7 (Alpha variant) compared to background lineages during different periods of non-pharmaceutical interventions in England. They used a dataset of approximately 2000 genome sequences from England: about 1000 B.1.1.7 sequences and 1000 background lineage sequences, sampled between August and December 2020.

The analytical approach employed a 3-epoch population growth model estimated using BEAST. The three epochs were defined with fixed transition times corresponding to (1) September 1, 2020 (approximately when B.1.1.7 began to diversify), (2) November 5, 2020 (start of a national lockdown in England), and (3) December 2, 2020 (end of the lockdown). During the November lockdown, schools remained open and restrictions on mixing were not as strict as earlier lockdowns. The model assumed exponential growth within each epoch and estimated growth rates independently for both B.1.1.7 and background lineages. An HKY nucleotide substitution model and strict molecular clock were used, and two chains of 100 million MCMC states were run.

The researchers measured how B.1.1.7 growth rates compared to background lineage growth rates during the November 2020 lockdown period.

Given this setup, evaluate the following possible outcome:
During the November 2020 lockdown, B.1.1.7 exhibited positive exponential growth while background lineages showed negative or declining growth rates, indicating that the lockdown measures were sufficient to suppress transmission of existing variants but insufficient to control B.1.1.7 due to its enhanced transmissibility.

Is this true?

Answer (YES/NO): NO